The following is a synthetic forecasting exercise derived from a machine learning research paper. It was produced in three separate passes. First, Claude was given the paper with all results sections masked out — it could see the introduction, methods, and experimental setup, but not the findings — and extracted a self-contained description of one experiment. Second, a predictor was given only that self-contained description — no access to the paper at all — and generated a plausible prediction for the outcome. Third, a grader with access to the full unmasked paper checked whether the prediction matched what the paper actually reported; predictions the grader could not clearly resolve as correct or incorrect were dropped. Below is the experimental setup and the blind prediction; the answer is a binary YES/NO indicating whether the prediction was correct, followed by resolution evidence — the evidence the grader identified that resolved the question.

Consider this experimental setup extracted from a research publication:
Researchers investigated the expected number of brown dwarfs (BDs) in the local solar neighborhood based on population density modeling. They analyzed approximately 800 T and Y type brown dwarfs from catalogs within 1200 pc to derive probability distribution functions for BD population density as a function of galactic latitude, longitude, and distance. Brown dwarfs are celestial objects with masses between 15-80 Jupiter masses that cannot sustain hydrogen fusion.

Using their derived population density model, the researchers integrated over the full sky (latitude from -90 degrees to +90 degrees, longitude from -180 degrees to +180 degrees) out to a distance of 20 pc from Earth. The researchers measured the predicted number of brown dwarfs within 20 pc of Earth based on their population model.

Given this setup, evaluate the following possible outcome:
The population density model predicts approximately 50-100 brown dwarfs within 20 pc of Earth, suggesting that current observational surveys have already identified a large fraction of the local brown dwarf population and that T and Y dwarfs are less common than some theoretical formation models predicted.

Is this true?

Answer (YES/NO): NO